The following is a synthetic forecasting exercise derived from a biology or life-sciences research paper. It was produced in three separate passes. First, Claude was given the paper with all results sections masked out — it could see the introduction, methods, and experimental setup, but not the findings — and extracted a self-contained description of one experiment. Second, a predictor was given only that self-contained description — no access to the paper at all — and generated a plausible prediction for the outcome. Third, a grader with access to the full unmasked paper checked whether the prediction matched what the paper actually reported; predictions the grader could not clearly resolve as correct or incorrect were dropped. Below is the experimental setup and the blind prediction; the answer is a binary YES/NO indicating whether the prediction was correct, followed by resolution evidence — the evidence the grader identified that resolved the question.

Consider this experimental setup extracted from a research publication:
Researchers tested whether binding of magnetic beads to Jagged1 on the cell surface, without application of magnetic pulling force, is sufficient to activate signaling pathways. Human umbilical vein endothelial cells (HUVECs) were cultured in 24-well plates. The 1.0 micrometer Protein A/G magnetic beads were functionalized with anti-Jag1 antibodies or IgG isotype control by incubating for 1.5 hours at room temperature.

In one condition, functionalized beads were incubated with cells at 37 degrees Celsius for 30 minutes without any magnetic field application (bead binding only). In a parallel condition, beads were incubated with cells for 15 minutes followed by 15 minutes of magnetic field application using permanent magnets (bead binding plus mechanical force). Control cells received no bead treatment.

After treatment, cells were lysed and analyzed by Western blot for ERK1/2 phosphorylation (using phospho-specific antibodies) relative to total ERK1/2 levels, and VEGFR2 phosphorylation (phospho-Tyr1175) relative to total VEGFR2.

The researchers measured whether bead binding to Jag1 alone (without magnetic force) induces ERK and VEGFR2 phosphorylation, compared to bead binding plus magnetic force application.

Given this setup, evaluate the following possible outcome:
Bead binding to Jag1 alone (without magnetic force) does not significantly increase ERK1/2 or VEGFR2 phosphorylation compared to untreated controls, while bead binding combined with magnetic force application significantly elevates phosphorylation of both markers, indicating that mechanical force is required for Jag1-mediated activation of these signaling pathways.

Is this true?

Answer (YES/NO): NO